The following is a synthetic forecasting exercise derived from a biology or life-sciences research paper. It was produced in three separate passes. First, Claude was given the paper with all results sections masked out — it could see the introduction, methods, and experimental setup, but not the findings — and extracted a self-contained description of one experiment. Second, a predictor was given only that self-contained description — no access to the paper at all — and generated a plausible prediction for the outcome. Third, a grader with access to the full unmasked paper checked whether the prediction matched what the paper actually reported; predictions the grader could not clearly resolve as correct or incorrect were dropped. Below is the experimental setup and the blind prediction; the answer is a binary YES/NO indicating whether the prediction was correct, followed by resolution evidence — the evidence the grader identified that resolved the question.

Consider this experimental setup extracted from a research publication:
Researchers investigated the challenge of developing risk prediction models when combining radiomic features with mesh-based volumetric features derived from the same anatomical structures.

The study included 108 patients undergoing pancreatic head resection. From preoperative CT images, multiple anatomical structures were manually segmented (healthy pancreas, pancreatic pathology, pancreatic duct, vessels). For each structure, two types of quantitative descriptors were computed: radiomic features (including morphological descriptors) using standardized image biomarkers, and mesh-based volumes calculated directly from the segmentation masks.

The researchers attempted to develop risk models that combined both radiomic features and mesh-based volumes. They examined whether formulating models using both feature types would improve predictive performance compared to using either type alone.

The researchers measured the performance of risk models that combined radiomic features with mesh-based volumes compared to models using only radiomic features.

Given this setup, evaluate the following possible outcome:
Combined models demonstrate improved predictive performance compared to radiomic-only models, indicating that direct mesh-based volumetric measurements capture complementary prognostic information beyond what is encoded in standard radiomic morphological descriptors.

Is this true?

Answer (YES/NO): NO